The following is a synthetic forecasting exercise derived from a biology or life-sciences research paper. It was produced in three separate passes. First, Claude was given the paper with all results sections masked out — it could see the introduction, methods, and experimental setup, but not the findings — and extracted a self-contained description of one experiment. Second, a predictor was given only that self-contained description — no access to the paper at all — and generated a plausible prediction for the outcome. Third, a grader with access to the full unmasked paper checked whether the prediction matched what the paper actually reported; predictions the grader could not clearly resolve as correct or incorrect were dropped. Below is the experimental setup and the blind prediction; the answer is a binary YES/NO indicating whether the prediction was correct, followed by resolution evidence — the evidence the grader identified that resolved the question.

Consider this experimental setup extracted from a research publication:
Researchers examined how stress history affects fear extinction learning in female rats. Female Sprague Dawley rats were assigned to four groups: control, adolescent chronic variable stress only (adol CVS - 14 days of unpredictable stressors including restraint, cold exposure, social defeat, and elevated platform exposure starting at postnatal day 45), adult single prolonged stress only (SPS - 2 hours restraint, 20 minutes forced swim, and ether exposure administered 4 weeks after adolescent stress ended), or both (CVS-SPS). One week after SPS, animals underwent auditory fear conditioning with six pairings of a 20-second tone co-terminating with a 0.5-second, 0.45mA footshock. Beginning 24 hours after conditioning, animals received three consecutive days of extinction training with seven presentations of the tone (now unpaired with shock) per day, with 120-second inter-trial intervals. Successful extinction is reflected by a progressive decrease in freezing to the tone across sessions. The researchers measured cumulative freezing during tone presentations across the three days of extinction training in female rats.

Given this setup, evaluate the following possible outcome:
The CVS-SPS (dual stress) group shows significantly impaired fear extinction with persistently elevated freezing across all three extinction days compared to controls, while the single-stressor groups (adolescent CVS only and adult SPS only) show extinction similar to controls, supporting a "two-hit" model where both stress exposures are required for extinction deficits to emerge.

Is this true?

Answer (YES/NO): NO